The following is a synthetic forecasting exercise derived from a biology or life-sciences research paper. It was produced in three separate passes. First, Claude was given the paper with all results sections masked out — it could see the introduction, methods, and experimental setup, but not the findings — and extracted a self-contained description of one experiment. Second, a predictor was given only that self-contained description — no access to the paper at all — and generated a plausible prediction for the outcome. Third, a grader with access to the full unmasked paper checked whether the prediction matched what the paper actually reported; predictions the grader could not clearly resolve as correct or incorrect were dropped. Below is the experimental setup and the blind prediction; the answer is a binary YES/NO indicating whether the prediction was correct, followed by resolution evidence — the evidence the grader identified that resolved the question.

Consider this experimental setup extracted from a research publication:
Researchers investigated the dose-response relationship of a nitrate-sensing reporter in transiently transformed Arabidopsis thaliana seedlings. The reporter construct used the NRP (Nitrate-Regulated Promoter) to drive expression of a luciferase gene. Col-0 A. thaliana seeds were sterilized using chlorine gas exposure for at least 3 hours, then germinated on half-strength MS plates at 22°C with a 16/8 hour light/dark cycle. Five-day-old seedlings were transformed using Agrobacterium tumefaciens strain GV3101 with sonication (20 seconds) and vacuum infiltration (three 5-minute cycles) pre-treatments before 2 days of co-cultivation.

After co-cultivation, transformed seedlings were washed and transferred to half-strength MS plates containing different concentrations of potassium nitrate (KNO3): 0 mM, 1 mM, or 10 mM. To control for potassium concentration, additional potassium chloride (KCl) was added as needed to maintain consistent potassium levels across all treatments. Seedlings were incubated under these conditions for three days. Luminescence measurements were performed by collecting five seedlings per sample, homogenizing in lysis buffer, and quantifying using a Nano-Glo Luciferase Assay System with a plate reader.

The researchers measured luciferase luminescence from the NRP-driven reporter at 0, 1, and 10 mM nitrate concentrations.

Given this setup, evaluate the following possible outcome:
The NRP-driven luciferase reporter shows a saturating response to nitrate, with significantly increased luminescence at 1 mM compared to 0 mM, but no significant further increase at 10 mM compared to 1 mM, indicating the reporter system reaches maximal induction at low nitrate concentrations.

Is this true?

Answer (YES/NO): NO